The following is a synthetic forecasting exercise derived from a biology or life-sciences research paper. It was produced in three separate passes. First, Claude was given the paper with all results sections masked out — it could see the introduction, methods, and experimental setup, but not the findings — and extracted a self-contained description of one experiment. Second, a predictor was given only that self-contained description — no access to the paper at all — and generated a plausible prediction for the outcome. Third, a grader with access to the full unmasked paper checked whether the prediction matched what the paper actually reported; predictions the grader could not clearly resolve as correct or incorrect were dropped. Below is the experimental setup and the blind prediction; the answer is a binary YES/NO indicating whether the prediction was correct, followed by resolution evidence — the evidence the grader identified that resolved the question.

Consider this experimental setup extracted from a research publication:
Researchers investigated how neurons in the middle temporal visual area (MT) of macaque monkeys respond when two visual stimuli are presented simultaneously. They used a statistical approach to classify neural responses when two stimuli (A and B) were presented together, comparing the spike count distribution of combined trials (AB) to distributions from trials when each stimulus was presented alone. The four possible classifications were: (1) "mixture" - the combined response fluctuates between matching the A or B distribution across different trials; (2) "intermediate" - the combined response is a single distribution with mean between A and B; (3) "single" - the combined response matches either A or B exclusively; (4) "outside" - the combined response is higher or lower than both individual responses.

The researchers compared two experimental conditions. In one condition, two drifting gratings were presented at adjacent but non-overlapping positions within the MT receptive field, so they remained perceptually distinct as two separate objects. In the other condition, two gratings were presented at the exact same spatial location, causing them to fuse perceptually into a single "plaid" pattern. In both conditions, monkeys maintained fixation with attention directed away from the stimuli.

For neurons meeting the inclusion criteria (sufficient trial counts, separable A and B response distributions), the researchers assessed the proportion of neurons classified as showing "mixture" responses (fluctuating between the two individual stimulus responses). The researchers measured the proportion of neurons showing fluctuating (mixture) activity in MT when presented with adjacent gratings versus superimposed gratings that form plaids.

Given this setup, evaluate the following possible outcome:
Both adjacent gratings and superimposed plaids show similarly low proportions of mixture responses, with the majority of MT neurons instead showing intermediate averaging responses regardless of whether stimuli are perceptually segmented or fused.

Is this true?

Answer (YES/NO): NO